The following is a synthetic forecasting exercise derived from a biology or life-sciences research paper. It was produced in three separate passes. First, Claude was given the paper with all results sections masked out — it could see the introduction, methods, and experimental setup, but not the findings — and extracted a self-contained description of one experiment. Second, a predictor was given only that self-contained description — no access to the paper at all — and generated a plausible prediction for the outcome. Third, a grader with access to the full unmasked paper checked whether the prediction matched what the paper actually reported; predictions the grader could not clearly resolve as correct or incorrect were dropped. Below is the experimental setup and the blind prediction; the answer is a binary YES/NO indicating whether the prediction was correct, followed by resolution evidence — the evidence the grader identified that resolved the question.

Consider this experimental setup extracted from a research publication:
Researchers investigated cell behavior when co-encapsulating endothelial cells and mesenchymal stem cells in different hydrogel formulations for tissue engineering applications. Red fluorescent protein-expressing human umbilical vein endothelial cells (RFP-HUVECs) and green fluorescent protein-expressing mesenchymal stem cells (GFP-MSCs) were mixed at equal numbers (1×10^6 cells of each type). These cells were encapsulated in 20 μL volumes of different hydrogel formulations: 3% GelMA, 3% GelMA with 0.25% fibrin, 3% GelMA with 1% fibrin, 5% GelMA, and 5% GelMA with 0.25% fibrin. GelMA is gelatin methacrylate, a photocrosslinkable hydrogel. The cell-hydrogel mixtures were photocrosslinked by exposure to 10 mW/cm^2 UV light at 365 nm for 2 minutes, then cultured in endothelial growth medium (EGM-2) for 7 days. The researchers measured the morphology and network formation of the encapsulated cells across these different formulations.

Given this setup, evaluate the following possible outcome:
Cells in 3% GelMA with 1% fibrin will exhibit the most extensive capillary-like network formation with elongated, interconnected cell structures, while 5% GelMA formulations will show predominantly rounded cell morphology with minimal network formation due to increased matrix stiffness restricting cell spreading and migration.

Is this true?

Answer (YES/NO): NO